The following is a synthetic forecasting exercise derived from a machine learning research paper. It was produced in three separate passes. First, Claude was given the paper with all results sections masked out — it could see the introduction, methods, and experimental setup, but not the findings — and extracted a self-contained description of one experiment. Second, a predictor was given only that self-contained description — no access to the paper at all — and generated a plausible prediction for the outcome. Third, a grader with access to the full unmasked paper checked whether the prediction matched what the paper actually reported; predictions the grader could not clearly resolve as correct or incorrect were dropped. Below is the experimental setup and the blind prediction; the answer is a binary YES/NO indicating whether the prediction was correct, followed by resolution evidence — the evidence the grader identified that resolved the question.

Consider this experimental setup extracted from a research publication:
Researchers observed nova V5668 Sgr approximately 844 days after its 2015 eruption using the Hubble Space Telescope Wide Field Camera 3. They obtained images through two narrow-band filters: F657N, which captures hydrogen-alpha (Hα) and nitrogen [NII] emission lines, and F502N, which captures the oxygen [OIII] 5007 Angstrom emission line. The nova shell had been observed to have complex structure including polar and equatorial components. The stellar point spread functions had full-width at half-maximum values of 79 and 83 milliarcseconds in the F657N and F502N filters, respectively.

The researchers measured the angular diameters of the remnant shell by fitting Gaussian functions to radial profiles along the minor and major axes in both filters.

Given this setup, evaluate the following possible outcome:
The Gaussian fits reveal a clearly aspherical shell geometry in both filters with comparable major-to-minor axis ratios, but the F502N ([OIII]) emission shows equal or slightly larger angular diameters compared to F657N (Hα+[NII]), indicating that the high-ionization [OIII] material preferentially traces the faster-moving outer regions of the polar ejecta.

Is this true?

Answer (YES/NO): NO